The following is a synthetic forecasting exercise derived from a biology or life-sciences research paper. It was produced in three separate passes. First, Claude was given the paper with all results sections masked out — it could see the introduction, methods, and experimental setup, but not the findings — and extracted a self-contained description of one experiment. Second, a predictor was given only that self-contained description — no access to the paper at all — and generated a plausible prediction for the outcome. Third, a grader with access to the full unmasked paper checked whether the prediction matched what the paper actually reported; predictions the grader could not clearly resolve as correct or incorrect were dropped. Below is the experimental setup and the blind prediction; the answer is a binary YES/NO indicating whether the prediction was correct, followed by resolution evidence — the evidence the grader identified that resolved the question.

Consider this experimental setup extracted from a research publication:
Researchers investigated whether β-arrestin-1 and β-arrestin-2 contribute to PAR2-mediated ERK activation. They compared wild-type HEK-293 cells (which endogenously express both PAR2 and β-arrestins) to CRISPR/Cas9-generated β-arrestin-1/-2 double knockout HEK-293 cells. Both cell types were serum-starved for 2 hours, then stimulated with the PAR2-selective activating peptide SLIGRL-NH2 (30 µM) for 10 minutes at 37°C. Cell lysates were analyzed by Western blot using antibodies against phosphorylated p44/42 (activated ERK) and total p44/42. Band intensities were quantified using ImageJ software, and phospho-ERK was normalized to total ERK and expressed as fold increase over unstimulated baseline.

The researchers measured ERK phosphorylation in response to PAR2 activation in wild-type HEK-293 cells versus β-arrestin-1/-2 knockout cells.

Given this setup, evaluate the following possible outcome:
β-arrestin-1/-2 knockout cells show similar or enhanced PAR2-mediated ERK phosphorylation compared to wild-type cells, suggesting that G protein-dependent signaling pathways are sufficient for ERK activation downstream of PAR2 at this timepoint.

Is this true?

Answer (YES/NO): YES